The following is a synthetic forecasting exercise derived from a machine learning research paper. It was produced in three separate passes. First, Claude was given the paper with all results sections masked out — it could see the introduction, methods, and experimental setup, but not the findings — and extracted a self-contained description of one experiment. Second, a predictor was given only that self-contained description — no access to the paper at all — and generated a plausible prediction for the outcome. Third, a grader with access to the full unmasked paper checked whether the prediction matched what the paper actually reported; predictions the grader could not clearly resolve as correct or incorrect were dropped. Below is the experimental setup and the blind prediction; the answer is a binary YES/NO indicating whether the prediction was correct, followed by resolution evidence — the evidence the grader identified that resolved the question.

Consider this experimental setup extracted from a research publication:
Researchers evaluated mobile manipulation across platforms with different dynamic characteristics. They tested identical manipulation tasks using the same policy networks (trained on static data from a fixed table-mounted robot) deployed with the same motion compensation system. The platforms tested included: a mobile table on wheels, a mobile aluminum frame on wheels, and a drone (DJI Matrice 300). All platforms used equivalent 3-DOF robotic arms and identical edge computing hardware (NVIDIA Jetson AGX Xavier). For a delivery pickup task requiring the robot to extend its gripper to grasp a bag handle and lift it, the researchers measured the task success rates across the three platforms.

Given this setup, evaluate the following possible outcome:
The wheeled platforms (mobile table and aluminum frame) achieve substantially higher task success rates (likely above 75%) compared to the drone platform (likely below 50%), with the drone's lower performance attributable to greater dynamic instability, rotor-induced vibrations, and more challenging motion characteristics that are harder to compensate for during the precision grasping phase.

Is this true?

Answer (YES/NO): YES